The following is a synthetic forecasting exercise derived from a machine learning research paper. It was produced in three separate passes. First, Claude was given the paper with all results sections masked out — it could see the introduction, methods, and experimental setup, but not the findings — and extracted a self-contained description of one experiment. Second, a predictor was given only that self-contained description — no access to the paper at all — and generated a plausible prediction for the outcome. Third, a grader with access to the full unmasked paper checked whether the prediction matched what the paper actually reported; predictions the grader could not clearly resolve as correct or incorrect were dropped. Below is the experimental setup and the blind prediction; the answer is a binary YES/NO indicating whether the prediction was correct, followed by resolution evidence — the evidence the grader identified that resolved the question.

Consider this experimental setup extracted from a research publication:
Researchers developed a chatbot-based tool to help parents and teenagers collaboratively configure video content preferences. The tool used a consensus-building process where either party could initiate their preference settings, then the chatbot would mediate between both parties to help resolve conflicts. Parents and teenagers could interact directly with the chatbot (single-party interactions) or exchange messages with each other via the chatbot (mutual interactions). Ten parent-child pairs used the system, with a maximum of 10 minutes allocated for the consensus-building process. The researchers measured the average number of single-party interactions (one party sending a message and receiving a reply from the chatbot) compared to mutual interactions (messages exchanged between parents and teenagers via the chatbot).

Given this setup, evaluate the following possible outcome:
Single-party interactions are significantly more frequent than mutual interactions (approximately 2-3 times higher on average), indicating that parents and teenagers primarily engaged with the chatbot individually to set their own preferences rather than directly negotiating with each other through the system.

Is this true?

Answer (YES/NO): YES